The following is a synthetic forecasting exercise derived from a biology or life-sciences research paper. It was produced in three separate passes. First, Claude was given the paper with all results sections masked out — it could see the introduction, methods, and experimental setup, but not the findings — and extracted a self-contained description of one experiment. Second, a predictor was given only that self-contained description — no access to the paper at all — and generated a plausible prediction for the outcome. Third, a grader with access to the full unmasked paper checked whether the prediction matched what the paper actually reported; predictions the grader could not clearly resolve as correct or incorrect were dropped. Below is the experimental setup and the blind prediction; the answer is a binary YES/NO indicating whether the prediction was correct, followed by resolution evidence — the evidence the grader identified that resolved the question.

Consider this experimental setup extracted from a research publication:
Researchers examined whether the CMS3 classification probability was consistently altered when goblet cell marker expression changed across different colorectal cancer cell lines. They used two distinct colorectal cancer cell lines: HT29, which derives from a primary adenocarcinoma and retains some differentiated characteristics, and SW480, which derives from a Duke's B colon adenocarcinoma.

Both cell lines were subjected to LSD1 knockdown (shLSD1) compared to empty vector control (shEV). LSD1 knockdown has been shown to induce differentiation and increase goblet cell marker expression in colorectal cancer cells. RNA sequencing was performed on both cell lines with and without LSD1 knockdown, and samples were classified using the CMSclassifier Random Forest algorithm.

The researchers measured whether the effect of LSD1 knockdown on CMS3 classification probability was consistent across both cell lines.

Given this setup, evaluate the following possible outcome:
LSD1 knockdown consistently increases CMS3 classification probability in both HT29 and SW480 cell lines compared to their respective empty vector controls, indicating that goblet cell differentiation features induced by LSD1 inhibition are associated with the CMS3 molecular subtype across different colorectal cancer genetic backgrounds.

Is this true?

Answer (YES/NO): NO